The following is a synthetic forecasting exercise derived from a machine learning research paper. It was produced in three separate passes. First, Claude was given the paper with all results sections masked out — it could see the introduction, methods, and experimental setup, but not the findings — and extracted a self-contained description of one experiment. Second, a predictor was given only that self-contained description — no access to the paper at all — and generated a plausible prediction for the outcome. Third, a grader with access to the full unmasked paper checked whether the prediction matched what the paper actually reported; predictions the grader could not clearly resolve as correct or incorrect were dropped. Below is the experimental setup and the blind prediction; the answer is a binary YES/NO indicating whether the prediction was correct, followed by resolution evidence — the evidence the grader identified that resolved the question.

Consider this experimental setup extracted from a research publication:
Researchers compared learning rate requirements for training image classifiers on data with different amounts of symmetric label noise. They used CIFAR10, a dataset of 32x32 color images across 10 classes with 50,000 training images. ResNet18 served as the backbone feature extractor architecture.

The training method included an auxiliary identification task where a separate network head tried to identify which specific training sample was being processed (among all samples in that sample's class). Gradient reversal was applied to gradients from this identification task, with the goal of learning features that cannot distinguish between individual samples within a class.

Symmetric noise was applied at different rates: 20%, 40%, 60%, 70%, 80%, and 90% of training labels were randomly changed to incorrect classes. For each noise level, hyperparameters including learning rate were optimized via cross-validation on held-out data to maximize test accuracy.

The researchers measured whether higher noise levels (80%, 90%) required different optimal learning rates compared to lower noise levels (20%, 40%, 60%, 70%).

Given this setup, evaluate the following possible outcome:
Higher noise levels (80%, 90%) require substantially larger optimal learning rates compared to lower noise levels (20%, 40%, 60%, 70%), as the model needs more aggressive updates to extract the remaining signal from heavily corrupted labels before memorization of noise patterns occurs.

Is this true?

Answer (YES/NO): YES